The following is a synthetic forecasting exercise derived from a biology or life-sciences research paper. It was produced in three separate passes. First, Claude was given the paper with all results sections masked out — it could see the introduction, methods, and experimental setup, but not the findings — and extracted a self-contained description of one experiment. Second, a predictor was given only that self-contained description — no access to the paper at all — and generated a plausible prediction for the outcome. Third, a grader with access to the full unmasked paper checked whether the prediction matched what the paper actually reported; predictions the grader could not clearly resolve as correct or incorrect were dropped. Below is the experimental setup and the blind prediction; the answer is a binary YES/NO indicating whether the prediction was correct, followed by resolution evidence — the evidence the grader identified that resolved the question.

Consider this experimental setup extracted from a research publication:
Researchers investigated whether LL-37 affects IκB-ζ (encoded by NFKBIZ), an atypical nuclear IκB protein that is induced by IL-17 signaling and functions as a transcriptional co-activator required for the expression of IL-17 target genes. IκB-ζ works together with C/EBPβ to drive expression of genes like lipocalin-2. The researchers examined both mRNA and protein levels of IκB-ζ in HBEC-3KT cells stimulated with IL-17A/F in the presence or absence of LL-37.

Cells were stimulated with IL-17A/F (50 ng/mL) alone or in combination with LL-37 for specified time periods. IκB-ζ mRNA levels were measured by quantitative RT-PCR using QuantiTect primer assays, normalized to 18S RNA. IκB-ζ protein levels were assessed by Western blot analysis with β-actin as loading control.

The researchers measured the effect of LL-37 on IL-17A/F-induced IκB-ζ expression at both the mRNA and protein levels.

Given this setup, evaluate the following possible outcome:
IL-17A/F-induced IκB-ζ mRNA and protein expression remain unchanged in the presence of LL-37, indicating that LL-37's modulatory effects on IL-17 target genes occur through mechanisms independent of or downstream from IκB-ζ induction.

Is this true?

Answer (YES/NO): NO